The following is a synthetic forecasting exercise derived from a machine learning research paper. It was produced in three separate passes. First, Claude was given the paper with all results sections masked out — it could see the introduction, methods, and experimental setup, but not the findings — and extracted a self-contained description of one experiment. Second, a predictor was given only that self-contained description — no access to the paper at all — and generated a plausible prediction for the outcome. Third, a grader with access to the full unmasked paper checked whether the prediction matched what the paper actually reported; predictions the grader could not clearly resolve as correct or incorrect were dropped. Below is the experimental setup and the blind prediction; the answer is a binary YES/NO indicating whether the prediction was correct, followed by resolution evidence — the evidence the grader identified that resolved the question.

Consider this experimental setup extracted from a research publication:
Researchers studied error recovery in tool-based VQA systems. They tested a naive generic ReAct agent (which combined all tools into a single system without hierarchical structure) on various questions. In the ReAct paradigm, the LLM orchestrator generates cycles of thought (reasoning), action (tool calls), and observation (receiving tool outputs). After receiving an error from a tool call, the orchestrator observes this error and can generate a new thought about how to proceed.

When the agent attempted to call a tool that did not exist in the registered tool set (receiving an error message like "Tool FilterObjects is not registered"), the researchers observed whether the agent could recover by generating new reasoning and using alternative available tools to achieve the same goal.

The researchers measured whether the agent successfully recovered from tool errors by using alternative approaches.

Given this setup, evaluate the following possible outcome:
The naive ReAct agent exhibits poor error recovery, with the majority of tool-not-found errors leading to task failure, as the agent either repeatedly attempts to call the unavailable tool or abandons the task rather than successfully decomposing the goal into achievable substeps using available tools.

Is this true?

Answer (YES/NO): YES